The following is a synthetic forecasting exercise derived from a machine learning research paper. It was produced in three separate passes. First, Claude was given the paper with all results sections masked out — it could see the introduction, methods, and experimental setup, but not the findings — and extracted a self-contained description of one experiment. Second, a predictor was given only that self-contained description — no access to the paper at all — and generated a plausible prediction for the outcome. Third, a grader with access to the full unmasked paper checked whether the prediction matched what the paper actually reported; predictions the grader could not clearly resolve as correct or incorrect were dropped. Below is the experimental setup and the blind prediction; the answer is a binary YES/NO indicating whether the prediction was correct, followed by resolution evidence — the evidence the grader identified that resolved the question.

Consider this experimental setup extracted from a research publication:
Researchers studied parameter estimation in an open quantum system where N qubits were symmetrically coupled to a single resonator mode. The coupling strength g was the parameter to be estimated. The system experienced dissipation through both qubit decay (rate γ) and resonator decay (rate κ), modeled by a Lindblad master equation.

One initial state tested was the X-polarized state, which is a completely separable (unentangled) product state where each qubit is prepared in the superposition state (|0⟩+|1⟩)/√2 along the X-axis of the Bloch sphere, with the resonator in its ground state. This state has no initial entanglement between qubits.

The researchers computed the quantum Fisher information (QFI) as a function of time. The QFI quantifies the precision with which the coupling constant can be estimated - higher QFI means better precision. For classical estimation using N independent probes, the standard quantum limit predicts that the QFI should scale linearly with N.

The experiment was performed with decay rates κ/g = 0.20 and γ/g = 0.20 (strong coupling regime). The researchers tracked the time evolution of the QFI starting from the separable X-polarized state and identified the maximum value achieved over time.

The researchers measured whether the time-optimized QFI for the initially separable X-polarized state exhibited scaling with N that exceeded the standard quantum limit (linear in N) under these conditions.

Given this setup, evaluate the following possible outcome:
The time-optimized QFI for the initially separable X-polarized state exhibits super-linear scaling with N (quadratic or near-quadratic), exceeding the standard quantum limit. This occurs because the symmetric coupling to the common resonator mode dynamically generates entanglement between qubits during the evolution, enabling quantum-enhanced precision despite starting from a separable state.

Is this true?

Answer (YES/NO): NO